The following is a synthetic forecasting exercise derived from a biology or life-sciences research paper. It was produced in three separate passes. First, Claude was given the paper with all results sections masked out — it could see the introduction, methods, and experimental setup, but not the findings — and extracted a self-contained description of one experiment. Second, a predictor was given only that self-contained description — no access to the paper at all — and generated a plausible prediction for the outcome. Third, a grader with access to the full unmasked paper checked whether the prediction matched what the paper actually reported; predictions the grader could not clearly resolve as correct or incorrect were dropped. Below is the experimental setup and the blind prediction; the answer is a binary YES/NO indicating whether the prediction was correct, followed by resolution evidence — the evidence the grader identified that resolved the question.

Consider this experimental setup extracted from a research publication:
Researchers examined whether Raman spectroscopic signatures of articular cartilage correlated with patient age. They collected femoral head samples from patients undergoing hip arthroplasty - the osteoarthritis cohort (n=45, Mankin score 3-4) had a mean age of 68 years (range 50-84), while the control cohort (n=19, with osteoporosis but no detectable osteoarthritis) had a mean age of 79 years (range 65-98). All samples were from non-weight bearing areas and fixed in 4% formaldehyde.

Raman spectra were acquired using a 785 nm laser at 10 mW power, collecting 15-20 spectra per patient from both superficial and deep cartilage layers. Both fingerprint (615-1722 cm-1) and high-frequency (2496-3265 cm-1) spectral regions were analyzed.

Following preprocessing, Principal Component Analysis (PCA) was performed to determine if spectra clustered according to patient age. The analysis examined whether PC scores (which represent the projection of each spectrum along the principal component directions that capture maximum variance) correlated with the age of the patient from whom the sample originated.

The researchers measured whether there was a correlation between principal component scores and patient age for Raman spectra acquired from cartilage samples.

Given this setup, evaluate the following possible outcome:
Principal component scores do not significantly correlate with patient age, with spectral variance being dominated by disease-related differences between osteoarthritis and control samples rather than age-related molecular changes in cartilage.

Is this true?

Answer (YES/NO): NO